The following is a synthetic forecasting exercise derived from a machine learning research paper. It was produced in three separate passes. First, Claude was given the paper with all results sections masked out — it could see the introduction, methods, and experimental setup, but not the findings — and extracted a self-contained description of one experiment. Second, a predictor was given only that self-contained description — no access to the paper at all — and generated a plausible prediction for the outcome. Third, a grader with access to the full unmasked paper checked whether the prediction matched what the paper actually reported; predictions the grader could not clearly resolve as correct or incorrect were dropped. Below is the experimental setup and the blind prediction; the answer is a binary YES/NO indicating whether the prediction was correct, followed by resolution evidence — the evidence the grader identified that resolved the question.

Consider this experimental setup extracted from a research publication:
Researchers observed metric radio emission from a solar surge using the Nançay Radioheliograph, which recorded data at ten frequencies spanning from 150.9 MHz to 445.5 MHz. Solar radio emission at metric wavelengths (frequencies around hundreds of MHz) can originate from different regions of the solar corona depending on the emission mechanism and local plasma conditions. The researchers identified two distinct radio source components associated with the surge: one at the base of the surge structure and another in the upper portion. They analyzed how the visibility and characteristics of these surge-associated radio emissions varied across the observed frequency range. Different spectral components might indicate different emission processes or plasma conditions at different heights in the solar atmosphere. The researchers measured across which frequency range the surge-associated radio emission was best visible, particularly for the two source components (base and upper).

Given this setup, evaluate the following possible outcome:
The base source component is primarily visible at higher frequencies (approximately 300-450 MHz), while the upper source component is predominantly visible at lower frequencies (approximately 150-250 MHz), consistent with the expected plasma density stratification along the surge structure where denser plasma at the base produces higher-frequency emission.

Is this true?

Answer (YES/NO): NO